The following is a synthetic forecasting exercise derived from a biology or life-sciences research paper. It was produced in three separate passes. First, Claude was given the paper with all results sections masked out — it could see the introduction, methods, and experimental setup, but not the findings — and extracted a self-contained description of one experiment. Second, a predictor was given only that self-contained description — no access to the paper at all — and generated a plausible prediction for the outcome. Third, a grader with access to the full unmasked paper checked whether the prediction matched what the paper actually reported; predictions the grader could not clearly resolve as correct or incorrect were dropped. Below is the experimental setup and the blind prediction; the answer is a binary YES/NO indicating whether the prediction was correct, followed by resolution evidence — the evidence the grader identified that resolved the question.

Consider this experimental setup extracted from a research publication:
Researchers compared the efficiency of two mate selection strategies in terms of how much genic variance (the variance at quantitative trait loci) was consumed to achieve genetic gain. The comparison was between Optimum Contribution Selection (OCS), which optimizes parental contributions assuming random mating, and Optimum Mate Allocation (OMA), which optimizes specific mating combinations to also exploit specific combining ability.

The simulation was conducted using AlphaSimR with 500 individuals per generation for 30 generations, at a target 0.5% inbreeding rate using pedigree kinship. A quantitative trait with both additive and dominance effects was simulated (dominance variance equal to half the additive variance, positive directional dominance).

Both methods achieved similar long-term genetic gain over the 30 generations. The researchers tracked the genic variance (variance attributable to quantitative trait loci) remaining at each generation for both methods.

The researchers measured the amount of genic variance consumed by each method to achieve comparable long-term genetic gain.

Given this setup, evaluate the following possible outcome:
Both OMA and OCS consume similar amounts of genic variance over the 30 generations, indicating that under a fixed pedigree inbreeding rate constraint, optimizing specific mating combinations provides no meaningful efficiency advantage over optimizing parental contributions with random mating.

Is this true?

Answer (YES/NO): NO